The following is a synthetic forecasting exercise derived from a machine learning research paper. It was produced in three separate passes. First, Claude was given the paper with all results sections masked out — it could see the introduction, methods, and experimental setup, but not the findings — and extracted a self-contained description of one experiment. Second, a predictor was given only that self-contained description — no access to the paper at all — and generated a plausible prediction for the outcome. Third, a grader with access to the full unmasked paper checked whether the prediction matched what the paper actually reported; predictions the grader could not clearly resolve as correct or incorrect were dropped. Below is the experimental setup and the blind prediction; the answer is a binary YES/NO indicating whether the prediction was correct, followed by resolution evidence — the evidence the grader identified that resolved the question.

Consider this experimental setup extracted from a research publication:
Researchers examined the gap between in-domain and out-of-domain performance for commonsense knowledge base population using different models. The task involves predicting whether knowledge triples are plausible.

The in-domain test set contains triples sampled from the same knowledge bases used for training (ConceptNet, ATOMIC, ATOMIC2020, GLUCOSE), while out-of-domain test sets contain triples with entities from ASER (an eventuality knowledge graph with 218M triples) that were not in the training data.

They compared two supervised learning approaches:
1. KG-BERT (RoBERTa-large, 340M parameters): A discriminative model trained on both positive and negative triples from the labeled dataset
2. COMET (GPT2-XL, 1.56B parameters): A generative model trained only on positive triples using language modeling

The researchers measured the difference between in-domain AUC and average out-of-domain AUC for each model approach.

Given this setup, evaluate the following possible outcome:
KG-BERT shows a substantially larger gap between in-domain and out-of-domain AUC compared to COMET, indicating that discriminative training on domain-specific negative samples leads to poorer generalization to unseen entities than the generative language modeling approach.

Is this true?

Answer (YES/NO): YES